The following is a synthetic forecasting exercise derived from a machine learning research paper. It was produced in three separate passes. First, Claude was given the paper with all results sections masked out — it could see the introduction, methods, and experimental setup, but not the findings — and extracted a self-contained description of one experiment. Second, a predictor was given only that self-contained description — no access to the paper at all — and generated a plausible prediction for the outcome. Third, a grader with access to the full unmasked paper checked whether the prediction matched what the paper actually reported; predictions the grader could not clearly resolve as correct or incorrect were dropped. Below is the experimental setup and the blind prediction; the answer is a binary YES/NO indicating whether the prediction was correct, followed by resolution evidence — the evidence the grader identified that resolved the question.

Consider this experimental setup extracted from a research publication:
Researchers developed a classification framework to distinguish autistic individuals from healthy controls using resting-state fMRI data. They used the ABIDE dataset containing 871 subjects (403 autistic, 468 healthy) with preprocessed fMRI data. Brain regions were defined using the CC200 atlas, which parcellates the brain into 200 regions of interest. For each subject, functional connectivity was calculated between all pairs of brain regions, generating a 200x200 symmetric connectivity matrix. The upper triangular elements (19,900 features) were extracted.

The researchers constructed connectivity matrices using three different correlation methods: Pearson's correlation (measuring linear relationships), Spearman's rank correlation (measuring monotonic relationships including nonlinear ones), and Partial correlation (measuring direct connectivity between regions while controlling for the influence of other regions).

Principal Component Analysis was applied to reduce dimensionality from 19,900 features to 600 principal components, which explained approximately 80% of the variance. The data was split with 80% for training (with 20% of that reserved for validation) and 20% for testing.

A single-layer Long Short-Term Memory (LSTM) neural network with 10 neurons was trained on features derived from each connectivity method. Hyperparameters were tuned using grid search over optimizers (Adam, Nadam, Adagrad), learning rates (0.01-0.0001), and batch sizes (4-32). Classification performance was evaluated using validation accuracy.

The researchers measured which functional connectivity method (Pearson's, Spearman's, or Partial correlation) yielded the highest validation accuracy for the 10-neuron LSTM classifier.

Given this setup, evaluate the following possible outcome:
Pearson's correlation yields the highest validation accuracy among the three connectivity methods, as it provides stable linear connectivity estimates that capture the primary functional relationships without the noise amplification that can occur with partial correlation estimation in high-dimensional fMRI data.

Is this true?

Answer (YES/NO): NO